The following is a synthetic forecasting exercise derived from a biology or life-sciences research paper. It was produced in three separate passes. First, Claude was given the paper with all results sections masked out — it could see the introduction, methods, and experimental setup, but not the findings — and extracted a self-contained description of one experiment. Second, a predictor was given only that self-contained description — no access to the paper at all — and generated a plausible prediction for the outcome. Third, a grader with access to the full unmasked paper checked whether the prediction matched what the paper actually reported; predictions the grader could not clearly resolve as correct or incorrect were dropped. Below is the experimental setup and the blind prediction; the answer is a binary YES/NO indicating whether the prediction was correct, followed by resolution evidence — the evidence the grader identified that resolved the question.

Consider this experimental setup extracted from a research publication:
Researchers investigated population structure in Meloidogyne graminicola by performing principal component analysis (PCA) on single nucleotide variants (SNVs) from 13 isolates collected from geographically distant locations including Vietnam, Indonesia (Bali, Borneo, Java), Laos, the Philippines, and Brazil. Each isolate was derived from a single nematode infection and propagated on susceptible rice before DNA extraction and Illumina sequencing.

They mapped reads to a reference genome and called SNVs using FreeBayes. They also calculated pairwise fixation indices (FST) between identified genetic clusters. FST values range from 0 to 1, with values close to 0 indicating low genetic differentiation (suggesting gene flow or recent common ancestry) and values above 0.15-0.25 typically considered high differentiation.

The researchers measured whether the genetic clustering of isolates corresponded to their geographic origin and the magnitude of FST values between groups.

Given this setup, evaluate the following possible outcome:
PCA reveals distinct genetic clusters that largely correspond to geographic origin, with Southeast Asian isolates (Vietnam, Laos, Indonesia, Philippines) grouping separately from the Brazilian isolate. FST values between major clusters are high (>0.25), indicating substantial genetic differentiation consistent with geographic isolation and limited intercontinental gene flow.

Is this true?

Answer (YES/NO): NO